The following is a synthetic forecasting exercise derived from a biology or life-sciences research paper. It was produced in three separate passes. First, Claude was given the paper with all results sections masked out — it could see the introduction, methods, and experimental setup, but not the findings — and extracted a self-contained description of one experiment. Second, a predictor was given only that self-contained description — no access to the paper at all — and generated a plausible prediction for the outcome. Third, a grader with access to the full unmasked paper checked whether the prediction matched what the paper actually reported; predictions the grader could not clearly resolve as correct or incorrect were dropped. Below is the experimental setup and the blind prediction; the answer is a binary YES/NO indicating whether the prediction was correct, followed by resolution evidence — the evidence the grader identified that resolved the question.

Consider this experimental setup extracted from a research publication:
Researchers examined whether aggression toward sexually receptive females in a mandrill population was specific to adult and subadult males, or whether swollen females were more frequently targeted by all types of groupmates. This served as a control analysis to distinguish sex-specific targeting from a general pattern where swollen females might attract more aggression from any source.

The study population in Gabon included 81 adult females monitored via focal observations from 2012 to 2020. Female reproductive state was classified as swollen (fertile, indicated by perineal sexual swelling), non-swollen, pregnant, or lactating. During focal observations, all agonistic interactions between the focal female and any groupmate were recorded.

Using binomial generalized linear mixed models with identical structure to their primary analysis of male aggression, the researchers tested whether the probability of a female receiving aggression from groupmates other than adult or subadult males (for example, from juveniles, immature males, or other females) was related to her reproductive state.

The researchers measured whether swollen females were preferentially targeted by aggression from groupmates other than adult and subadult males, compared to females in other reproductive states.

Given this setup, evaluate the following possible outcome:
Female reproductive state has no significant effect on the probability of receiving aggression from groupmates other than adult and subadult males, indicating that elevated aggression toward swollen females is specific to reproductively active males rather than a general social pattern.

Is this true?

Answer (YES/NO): YES